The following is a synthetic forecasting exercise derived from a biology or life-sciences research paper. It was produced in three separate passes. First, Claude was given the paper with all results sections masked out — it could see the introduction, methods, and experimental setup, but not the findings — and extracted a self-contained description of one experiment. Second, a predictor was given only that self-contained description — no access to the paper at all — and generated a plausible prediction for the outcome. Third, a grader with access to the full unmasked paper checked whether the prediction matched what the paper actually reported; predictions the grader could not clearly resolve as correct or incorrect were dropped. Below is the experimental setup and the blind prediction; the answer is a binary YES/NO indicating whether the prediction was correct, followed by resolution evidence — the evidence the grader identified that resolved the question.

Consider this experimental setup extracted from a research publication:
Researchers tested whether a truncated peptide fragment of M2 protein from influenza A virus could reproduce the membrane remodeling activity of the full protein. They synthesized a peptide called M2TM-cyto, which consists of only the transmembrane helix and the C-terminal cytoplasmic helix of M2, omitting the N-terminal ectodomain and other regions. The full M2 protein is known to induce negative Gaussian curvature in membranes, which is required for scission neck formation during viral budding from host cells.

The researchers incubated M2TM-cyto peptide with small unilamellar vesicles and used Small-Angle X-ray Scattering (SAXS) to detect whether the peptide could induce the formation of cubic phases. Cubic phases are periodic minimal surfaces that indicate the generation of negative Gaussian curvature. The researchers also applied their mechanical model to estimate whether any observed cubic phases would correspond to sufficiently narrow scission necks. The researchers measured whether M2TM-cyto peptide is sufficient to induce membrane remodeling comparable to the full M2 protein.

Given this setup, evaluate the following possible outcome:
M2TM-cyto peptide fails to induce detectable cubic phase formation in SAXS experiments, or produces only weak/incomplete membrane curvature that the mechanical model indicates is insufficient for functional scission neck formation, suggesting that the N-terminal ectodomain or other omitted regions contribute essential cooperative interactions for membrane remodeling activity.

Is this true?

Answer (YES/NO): NO